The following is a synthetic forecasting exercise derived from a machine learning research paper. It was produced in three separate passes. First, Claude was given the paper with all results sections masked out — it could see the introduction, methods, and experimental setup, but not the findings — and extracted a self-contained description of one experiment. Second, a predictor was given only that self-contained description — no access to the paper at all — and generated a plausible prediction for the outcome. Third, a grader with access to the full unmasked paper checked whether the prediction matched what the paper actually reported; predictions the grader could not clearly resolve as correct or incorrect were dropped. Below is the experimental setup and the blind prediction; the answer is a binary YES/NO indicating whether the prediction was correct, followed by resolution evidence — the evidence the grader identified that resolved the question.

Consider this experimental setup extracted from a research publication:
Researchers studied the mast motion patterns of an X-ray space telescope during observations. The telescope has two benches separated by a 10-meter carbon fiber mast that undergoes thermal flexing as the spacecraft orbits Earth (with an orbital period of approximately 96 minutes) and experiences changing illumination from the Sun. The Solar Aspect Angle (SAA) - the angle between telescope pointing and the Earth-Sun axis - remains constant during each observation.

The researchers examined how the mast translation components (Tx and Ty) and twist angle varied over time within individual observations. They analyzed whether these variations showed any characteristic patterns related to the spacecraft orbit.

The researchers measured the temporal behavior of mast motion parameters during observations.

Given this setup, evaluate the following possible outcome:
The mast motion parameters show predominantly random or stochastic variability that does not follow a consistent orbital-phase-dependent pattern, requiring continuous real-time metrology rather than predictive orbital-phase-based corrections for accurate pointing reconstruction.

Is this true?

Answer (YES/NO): NO